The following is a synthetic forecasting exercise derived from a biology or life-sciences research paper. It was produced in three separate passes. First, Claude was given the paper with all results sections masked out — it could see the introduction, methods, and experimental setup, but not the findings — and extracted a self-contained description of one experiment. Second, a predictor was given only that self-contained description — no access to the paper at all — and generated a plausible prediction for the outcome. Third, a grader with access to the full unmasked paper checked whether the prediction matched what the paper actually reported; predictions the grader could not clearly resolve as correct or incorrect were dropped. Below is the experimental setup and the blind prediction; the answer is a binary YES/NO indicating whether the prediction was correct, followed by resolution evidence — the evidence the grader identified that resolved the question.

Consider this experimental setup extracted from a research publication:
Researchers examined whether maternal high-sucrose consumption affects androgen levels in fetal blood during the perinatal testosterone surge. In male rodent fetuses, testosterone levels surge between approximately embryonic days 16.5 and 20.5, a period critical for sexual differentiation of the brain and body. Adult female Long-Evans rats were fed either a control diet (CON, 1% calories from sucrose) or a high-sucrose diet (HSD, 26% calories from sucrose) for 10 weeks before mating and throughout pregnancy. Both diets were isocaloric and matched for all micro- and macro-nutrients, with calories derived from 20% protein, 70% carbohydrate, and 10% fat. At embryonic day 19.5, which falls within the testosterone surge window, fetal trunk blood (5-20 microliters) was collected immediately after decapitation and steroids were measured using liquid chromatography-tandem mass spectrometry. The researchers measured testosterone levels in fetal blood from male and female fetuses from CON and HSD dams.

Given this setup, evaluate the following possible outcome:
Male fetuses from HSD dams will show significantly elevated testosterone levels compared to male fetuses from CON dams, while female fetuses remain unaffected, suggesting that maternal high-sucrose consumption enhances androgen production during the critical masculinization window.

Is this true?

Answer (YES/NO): NO